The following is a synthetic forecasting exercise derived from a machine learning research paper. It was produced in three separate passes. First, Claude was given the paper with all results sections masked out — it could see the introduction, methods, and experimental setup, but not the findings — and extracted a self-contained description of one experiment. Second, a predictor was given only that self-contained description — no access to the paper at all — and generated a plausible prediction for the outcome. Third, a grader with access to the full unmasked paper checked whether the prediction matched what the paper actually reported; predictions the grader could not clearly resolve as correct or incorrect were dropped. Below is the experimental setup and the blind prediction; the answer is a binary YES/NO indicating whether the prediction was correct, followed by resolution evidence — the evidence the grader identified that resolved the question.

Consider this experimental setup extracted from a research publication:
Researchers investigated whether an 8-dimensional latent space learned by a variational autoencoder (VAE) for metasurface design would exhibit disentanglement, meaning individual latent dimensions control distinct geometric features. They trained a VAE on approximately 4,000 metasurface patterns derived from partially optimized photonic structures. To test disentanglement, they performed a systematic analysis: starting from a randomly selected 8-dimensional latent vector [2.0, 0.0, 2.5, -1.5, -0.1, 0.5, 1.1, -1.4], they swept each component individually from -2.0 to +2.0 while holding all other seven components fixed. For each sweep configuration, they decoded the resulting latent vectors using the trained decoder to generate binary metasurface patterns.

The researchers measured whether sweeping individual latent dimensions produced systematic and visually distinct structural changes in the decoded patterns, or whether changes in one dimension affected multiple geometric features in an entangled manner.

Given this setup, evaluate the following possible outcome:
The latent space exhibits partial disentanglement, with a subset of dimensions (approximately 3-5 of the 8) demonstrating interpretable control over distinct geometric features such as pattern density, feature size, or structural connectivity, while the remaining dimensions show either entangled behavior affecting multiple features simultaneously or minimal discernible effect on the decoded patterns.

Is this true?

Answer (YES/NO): NO